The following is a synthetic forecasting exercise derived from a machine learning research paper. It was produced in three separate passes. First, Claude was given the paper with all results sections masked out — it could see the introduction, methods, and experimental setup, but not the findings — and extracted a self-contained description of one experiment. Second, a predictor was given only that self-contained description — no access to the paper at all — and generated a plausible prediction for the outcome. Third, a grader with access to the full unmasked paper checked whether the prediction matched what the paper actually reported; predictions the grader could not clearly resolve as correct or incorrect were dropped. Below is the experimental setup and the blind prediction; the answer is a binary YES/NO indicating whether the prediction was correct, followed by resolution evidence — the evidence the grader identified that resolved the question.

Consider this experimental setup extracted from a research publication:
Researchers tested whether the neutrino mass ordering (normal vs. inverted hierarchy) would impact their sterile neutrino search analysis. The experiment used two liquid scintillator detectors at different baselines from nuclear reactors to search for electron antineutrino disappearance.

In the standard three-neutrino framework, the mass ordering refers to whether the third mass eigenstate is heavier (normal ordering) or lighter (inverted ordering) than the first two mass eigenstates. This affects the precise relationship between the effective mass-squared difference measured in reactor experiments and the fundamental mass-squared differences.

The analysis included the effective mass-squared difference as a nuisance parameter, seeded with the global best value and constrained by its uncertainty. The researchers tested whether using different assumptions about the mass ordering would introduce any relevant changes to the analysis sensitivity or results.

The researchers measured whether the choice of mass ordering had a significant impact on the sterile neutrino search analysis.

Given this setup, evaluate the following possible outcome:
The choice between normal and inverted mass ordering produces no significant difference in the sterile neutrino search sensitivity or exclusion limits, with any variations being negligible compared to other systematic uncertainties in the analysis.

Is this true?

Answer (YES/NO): YES